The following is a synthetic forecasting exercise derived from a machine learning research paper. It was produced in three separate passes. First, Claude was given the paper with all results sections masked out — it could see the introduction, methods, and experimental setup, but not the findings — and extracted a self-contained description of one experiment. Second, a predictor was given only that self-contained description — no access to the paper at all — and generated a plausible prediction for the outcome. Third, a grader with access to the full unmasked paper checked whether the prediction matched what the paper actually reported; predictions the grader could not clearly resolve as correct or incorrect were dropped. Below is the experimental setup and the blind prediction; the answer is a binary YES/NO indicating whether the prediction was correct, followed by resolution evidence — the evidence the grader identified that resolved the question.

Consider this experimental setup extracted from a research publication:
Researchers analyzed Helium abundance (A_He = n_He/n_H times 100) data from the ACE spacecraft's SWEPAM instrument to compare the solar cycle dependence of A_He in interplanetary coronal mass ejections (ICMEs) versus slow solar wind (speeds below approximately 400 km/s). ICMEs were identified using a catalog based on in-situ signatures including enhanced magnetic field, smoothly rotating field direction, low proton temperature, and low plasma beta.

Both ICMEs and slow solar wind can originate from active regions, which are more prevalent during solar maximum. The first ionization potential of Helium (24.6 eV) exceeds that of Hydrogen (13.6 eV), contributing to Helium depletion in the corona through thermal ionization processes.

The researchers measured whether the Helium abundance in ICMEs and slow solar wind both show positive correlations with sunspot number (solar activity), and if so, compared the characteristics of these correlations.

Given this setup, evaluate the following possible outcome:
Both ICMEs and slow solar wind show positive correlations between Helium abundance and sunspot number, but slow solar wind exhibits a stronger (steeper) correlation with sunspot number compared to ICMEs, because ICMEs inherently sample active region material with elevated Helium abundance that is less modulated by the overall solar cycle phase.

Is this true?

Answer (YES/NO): YES